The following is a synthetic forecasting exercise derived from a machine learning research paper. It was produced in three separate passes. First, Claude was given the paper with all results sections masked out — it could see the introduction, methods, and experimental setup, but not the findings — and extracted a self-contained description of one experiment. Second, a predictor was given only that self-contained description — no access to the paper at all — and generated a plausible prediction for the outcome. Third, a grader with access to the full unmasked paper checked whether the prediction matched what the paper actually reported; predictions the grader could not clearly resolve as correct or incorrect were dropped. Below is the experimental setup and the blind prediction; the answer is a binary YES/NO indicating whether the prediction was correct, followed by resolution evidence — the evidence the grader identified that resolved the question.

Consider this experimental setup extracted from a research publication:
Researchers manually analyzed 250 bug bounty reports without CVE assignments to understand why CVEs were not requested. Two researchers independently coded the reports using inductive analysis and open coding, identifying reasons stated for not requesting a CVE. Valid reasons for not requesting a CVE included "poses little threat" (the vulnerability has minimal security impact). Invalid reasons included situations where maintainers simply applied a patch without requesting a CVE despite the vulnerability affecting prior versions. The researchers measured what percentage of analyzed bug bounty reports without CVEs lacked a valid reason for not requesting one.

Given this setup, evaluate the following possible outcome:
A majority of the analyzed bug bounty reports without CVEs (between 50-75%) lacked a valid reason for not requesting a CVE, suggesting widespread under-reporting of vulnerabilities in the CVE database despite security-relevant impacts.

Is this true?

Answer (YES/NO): NO